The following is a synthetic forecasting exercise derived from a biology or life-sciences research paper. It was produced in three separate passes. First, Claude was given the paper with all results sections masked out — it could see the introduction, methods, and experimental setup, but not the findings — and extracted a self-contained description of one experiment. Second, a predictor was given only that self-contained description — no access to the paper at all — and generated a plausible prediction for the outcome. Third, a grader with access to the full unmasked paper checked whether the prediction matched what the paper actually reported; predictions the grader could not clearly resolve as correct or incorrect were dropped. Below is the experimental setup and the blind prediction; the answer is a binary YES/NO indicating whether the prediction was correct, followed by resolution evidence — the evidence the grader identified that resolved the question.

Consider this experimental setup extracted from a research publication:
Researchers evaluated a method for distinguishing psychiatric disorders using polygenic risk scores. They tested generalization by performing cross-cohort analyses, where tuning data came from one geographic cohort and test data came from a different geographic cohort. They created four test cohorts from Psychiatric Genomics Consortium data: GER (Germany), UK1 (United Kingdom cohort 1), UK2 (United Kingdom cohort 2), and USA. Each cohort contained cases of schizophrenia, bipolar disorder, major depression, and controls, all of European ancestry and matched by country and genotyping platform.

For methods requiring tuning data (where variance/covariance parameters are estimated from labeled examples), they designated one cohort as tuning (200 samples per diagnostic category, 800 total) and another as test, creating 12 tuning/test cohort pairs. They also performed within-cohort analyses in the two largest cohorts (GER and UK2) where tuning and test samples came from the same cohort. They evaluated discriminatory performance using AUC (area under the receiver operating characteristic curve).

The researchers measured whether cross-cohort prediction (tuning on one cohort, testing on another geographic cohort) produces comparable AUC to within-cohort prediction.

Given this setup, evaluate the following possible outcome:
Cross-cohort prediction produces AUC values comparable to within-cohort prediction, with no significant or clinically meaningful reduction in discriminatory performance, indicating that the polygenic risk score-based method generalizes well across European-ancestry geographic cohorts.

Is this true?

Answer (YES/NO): YES